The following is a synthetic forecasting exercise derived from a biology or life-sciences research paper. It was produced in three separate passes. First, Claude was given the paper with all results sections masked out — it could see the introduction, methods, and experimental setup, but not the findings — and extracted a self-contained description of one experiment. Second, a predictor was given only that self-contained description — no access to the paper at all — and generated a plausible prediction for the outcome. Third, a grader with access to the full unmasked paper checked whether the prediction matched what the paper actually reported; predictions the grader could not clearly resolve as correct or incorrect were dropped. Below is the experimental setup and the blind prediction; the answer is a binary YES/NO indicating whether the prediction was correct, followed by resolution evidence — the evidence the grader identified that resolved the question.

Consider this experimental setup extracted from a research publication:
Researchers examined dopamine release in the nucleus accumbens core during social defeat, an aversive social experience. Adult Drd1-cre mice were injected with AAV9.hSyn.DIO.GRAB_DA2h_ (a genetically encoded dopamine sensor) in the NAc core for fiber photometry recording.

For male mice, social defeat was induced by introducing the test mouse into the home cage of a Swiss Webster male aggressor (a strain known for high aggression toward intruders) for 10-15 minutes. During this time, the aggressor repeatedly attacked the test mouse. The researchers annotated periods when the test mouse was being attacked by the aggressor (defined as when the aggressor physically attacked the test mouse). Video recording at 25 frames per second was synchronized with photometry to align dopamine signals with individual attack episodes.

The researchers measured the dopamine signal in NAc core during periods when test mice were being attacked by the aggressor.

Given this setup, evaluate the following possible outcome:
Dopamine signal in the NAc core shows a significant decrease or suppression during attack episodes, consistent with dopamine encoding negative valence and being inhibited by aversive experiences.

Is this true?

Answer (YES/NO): YES